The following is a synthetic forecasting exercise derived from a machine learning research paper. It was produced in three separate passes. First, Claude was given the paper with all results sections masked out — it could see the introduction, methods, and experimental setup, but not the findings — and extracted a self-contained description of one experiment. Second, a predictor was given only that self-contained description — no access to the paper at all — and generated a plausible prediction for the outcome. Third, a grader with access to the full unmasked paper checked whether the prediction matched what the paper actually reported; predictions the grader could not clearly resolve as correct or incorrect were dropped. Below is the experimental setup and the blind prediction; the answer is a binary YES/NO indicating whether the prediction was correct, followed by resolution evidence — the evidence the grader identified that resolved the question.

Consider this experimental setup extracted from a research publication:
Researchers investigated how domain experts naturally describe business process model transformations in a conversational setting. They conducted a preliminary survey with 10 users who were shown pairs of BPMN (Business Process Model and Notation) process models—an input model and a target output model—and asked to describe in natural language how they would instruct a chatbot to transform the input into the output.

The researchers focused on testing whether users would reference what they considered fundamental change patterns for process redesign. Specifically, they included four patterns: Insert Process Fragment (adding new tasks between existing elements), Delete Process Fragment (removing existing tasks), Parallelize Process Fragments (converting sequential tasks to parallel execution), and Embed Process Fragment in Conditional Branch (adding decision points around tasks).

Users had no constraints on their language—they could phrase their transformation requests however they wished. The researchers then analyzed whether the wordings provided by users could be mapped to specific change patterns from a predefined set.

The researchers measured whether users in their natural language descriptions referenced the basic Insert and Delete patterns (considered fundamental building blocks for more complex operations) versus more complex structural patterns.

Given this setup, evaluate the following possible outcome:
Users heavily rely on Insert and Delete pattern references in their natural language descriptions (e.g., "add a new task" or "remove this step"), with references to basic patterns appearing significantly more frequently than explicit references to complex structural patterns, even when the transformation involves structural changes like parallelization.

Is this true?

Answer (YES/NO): NO